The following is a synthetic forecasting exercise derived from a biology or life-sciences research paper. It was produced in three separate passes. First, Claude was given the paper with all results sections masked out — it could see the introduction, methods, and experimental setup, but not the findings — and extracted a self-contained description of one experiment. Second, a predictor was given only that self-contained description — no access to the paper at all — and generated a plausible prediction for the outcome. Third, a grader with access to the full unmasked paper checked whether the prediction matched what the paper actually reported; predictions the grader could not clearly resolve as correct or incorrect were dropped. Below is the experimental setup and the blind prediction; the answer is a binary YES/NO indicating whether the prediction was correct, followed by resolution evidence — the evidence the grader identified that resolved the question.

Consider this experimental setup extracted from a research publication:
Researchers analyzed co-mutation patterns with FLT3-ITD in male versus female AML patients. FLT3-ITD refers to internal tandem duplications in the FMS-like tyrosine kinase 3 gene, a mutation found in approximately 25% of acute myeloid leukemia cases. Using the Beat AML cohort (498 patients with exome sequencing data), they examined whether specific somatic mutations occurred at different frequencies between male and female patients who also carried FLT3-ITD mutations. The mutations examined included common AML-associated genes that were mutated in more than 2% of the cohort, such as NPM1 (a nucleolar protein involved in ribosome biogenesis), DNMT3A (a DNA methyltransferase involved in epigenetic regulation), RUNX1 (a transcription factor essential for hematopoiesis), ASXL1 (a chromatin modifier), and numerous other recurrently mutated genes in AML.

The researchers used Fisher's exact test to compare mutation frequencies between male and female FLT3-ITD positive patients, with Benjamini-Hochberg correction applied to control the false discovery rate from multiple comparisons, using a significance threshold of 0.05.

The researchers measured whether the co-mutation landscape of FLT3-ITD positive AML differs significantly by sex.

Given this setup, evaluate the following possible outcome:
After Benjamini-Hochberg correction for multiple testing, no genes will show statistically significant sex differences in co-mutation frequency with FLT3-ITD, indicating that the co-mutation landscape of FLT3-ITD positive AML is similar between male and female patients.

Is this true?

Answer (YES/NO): NO